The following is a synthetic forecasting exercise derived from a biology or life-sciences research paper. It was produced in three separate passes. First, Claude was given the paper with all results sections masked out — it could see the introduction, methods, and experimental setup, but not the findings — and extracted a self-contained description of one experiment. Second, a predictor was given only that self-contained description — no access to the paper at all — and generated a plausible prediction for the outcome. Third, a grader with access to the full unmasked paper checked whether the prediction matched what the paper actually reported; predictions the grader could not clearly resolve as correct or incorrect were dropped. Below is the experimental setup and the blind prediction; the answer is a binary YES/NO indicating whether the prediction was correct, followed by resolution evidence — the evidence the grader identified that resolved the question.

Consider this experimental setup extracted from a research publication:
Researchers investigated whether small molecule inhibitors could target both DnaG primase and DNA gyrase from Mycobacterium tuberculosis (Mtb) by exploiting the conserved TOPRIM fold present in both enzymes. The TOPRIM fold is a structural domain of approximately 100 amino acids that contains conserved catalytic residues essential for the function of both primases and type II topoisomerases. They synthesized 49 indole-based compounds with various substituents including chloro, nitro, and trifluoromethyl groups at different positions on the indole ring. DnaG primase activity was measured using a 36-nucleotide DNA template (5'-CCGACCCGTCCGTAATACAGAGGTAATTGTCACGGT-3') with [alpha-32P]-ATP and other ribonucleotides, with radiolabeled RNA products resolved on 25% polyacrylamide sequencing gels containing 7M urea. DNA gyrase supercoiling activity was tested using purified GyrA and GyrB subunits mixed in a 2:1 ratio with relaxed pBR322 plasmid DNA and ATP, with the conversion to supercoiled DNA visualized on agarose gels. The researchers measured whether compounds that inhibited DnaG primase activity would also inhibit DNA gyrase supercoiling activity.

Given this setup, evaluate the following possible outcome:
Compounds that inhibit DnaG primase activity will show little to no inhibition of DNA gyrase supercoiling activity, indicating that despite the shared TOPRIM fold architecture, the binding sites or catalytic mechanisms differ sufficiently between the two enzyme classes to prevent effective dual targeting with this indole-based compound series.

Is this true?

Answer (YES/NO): NO